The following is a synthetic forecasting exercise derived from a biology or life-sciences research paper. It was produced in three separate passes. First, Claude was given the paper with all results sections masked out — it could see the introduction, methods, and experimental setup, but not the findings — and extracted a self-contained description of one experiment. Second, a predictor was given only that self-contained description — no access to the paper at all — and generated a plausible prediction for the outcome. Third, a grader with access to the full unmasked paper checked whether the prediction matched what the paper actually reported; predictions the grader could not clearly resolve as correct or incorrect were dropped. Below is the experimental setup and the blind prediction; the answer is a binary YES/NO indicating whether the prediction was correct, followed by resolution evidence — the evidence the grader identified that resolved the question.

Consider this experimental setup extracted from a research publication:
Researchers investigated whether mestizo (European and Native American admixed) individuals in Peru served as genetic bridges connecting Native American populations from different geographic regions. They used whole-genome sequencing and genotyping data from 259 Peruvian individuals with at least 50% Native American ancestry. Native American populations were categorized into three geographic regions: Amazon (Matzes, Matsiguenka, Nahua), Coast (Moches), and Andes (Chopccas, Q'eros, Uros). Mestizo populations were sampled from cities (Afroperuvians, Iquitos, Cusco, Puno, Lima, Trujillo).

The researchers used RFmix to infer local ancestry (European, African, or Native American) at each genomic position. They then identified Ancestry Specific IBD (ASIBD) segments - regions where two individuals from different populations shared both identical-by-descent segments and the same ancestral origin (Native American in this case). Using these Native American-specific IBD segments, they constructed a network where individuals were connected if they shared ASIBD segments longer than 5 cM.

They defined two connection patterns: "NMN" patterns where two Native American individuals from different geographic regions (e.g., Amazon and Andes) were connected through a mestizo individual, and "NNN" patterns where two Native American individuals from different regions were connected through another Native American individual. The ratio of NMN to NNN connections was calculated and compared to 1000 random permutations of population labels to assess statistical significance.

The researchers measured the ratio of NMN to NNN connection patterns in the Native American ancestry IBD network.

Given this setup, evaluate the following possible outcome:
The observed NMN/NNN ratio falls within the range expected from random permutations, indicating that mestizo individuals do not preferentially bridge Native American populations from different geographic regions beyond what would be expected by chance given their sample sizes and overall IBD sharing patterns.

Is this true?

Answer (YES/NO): NO